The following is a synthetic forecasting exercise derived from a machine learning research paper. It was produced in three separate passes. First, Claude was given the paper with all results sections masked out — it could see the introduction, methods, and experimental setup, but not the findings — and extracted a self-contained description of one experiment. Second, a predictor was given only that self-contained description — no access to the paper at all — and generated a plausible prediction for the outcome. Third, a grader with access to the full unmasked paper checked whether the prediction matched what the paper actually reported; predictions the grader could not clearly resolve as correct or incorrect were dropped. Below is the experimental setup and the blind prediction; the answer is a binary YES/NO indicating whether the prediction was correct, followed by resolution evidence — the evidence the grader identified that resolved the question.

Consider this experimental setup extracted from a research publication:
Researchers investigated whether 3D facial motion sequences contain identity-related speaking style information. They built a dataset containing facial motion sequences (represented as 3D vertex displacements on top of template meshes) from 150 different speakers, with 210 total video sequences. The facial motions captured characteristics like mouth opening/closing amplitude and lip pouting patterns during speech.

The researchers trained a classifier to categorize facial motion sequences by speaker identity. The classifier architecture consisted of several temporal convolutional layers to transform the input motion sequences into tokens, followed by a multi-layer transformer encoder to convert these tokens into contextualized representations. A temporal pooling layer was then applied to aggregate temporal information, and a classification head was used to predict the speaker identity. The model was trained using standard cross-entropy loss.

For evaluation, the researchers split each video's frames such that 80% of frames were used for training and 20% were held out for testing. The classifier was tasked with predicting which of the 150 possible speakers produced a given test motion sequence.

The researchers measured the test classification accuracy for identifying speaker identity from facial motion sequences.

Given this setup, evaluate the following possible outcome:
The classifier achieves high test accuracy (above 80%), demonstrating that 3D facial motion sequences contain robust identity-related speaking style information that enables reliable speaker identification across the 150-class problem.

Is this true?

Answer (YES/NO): YES